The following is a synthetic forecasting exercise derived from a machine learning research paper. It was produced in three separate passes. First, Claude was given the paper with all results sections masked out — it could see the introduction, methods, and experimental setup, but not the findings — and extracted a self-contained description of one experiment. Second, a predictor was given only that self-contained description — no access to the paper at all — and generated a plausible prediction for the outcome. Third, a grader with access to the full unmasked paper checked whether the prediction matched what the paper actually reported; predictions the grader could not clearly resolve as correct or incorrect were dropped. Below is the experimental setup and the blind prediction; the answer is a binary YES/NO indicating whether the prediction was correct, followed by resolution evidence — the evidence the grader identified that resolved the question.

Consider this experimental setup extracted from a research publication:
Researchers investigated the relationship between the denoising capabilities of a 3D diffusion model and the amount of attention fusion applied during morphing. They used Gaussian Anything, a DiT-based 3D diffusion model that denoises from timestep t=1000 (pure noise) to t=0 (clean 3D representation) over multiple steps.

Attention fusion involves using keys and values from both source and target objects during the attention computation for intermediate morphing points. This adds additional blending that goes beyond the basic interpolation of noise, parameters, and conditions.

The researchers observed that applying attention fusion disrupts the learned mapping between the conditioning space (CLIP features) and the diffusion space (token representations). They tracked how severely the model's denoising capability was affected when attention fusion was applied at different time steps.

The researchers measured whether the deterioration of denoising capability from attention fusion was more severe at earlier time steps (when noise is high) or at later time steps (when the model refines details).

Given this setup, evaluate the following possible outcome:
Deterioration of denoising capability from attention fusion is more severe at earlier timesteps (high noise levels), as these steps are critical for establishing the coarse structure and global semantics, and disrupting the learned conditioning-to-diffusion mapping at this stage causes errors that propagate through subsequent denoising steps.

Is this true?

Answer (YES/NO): NO